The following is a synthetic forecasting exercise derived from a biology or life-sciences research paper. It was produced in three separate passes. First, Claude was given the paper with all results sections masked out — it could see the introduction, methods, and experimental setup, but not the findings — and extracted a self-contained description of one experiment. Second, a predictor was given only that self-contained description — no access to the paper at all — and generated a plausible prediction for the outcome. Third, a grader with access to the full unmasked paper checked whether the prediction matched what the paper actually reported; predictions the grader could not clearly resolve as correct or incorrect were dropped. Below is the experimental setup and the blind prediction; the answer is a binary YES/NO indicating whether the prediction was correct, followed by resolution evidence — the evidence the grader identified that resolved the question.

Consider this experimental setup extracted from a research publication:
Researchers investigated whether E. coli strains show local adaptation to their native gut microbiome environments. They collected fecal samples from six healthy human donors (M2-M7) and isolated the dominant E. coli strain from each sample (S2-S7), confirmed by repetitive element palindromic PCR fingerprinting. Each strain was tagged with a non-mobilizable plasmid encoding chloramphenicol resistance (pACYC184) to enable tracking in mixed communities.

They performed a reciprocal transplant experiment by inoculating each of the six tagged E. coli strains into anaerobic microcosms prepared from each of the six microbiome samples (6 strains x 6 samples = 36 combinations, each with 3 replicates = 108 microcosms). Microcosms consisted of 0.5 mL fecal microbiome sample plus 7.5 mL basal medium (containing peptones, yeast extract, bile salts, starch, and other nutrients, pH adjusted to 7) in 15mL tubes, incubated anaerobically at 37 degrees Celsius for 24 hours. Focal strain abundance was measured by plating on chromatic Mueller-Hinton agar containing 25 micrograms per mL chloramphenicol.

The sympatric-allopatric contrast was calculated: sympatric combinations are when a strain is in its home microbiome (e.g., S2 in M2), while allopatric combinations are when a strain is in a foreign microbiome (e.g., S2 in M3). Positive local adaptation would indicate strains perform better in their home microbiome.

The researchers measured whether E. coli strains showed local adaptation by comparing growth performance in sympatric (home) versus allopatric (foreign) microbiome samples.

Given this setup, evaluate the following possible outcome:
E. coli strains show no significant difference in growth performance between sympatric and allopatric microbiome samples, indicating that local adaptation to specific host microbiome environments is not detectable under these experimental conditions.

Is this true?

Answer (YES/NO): YES